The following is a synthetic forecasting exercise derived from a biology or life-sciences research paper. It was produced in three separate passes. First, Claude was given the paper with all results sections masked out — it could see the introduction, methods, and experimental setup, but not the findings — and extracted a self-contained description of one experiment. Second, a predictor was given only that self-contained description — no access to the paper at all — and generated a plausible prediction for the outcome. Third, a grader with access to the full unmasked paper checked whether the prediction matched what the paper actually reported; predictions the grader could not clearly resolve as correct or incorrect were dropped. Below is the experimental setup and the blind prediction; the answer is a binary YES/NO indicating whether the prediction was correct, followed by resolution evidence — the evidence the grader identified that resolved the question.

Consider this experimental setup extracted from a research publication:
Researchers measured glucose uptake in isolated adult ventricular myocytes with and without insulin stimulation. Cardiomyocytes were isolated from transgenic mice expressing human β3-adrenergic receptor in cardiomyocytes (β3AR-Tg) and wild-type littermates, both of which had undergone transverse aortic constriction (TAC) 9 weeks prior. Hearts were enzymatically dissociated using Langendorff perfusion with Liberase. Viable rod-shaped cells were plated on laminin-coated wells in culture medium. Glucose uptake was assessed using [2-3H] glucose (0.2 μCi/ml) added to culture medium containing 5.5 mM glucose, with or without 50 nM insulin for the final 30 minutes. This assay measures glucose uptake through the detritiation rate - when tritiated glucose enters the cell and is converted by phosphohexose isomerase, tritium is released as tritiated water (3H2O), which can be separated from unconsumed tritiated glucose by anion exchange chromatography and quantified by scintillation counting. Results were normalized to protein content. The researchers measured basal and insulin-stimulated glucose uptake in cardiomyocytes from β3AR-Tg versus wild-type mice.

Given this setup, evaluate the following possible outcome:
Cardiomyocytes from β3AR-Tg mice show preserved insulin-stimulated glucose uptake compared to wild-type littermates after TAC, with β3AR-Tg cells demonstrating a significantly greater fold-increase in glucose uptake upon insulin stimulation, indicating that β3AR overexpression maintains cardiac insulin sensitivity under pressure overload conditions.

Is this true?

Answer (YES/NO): YES